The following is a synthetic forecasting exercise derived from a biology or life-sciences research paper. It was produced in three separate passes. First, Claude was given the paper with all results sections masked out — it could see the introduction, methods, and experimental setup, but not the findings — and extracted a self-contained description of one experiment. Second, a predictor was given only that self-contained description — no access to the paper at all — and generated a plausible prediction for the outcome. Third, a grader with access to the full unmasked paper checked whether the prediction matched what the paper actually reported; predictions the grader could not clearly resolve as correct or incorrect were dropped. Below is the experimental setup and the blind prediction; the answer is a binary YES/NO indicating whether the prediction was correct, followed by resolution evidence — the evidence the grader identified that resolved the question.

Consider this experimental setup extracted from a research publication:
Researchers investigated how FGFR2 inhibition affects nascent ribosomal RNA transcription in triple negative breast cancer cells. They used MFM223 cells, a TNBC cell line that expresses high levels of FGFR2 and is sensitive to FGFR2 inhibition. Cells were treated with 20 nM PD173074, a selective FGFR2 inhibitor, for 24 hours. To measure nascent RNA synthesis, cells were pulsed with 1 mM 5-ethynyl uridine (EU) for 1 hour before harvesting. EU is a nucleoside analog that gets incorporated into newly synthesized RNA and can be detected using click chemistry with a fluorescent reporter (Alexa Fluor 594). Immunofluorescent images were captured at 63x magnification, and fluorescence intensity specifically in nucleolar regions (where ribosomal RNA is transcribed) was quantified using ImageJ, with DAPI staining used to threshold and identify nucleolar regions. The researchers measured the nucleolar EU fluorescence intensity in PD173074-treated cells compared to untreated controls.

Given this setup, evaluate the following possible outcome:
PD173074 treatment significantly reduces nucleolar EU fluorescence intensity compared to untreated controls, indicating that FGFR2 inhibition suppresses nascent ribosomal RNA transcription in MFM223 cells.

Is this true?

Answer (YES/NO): NO